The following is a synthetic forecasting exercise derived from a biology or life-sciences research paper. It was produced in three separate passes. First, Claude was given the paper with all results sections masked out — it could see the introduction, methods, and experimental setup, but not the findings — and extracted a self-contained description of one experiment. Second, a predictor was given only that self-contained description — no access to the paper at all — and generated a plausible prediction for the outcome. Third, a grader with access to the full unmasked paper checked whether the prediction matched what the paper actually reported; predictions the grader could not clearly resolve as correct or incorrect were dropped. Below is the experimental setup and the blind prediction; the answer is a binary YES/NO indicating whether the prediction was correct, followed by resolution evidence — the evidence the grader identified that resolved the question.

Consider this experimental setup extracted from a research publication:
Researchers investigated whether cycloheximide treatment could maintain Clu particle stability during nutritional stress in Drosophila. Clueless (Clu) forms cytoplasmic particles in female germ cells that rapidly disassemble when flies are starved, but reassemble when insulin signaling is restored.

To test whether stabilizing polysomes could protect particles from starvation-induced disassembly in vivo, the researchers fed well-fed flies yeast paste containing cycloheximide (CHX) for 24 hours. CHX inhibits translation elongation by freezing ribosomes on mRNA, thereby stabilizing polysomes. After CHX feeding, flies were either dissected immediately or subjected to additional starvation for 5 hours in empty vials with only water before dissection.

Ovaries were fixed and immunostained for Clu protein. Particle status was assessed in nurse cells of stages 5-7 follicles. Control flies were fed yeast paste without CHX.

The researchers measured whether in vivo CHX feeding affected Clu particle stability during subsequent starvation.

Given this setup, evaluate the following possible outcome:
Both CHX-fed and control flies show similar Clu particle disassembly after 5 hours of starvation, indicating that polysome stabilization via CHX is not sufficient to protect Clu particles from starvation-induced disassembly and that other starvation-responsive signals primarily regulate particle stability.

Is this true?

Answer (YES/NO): NO